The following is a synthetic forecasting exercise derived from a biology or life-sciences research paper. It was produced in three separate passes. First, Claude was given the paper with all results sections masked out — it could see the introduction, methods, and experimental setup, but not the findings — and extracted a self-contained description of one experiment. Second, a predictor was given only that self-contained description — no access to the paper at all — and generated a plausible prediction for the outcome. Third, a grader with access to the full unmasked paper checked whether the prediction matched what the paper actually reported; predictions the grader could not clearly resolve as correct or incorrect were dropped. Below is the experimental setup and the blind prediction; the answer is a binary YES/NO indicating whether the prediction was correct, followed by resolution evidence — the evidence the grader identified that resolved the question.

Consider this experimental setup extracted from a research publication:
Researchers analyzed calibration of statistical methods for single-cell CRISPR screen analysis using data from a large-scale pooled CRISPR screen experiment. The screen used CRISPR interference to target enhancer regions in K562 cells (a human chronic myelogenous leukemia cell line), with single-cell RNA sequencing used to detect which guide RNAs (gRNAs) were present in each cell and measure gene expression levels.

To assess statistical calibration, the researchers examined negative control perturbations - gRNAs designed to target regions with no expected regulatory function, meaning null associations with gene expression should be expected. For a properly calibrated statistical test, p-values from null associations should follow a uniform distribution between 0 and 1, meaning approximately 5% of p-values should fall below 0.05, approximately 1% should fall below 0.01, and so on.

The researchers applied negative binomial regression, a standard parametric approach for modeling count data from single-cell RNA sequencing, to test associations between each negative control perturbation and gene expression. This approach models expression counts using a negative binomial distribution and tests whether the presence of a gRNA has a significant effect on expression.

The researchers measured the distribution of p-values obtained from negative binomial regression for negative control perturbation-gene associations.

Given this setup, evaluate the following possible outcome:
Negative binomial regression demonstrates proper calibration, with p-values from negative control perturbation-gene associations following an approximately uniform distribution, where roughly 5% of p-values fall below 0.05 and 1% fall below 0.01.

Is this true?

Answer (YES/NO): NO